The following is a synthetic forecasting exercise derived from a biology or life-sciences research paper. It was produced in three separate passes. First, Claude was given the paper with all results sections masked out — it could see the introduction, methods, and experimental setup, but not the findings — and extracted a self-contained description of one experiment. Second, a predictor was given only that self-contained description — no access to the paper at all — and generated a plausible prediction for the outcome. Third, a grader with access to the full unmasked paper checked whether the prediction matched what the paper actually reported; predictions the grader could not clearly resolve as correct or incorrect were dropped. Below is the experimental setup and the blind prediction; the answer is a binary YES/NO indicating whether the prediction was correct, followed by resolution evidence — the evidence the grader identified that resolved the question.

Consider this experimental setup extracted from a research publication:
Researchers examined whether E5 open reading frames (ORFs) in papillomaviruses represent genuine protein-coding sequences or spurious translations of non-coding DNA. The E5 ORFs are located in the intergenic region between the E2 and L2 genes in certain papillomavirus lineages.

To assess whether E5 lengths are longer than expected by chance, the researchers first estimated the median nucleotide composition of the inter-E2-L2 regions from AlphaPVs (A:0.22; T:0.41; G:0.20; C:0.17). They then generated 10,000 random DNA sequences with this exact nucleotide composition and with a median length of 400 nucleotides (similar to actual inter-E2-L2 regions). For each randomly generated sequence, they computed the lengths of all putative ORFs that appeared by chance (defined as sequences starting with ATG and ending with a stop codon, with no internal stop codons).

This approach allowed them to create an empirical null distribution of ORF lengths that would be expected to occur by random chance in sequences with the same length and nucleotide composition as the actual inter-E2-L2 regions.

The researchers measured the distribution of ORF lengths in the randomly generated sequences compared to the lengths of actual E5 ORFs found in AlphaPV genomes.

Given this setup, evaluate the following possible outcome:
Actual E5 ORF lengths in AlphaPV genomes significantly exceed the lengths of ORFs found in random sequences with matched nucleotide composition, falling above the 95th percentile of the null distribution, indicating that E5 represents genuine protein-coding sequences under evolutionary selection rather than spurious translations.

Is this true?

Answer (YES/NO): YES